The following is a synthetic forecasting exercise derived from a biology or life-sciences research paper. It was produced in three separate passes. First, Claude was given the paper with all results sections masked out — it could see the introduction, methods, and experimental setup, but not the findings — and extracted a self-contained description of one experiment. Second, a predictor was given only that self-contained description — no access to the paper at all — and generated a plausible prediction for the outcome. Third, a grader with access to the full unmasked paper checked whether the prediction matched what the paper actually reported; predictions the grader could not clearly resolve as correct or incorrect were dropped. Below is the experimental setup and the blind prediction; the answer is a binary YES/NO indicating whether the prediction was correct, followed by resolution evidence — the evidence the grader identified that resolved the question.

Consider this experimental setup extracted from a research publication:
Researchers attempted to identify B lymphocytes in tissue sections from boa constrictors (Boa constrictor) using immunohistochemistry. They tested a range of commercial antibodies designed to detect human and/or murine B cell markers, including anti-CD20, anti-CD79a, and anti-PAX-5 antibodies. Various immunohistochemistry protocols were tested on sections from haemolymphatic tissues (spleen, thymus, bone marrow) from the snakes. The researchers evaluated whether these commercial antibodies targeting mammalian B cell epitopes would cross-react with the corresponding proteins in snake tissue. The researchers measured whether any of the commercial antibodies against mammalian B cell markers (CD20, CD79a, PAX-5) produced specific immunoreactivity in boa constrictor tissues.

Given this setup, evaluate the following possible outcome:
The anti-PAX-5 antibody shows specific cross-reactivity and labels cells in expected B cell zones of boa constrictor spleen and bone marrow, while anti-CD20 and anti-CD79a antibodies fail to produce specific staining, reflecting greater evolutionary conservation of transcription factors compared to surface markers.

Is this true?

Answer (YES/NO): NO